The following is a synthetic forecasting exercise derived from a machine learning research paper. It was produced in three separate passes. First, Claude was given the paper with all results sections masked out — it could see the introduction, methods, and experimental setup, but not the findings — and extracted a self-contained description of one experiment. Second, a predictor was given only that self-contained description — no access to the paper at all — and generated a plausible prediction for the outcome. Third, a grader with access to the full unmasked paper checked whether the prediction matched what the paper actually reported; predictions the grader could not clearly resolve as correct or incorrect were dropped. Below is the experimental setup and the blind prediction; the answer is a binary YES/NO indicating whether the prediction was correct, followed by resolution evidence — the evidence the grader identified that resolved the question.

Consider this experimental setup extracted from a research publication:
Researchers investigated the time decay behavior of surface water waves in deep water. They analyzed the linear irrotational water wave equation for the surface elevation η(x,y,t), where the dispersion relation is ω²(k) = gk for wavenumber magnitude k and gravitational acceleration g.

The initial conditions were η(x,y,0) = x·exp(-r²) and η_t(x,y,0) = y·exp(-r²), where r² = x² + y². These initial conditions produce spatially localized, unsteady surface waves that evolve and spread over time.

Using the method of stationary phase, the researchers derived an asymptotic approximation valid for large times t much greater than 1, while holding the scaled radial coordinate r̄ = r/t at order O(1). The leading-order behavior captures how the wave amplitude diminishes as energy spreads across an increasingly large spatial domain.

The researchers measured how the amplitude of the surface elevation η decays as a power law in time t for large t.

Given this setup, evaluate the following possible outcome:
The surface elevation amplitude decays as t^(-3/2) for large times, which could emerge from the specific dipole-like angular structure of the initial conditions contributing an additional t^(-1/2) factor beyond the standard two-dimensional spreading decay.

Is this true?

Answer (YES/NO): NO